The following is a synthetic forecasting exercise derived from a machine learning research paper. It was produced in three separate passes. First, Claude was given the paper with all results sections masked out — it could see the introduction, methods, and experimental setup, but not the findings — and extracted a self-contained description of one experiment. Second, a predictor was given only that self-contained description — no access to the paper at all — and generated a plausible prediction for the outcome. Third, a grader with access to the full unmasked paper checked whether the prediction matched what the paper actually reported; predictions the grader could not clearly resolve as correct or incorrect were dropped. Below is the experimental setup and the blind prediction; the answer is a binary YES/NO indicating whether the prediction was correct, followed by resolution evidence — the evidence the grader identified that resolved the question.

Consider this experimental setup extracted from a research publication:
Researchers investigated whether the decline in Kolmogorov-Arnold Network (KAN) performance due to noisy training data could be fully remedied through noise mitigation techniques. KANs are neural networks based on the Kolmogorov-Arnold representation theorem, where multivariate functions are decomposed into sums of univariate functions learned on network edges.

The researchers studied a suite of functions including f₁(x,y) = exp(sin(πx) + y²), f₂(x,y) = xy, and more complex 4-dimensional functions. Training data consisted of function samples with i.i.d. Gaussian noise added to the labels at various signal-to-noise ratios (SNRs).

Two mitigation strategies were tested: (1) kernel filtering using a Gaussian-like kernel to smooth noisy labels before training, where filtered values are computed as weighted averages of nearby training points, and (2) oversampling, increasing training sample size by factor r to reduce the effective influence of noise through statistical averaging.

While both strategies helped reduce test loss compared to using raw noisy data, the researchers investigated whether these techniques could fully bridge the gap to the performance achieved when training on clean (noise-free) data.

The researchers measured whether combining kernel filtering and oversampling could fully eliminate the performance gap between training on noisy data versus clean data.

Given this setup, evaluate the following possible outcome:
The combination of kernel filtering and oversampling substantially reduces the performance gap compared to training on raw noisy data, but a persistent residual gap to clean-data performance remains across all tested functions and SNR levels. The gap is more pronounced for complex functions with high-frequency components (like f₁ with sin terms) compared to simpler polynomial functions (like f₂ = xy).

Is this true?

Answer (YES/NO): NO